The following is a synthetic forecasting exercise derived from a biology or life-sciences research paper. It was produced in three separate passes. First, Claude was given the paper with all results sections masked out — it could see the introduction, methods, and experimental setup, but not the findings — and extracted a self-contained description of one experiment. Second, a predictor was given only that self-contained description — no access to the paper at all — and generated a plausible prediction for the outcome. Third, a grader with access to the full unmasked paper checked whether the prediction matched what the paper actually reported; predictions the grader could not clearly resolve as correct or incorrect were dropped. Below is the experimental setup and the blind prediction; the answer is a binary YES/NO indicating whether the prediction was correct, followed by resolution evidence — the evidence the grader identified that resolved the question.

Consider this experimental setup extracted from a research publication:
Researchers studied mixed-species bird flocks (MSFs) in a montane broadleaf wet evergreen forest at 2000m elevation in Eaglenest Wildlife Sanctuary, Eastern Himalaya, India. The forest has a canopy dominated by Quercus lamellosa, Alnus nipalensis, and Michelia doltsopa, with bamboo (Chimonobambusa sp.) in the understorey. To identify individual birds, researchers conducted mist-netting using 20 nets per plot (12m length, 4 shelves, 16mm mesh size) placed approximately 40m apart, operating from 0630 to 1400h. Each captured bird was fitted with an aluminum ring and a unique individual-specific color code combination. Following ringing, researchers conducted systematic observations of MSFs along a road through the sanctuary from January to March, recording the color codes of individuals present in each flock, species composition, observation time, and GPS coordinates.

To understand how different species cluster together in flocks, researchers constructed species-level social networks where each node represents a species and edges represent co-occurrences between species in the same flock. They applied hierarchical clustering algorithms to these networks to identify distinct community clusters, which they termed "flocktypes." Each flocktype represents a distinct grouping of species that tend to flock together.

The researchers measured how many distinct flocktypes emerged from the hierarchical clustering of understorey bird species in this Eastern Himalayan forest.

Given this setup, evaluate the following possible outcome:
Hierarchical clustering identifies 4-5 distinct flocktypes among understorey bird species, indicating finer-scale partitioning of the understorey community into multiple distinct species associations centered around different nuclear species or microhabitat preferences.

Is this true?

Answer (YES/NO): NO